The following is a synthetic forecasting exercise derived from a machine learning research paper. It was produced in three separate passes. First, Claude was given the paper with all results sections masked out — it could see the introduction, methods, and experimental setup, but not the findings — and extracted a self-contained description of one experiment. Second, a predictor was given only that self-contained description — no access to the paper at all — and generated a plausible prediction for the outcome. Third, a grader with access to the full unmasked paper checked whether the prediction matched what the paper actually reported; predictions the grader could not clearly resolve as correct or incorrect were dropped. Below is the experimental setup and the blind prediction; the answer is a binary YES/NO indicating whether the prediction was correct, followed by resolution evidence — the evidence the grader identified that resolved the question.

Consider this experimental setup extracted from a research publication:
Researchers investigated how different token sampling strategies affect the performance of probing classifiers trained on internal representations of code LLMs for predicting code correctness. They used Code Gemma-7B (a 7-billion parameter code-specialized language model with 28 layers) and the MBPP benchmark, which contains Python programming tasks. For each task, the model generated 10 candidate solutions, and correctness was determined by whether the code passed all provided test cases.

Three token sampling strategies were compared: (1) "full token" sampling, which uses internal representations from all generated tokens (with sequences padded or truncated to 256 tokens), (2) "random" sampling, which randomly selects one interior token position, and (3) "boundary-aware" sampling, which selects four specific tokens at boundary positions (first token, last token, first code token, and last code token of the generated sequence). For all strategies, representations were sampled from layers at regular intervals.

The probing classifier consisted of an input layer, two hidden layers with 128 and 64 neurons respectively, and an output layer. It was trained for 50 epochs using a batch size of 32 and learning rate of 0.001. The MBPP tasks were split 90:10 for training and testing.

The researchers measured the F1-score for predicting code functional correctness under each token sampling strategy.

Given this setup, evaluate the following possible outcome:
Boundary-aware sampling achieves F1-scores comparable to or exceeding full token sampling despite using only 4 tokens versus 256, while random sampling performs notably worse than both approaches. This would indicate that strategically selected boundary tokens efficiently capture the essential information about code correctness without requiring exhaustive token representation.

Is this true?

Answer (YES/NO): YES